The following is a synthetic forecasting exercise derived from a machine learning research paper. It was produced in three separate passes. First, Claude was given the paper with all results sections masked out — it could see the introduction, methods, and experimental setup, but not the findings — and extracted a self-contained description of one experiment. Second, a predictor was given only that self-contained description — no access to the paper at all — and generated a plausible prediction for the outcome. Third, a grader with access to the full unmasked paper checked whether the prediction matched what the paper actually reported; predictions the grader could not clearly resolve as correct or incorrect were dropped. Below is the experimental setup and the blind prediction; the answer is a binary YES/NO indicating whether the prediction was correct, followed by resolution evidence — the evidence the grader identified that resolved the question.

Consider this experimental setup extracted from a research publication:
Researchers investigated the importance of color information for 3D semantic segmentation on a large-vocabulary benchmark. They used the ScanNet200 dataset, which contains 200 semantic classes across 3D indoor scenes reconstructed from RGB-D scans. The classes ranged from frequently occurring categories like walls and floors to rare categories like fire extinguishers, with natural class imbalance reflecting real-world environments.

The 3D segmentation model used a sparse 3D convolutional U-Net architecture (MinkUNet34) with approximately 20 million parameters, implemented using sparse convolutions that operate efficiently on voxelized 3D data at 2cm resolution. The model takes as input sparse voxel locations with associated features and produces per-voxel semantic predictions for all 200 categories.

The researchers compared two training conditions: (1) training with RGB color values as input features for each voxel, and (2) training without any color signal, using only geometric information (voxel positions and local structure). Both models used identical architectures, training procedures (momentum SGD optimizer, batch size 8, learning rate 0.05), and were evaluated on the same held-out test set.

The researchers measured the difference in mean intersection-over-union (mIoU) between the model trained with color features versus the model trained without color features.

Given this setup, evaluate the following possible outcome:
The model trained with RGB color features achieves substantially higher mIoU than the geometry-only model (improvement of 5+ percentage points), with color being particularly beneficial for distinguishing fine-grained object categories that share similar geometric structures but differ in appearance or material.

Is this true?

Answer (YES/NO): NO